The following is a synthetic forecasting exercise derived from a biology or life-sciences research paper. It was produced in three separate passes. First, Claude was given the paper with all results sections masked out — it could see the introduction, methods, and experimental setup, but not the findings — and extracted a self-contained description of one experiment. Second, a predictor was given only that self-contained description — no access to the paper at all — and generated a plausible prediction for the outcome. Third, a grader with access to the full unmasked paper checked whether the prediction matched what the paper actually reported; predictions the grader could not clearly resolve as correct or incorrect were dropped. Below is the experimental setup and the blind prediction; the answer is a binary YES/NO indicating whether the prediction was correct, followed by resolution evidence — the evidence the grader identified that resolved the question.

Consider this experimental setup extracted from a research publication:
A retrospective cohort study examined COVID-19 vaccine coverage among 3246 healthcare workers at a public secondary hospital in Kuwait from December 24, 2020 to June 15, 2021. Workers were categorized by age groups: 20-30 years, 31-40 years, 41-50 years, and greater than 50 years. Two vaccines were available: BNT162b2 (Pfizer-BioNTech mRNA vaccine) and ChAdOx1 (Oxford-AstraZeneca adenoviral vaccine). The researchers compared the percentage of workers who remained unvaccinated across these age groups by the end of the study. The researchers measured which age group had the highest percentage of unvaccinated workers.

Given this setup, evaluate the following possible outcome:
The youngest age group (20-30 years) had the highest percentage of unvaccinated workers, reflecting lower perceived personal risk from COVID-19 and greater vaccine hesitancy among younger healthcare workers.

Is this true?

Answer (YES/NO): YES